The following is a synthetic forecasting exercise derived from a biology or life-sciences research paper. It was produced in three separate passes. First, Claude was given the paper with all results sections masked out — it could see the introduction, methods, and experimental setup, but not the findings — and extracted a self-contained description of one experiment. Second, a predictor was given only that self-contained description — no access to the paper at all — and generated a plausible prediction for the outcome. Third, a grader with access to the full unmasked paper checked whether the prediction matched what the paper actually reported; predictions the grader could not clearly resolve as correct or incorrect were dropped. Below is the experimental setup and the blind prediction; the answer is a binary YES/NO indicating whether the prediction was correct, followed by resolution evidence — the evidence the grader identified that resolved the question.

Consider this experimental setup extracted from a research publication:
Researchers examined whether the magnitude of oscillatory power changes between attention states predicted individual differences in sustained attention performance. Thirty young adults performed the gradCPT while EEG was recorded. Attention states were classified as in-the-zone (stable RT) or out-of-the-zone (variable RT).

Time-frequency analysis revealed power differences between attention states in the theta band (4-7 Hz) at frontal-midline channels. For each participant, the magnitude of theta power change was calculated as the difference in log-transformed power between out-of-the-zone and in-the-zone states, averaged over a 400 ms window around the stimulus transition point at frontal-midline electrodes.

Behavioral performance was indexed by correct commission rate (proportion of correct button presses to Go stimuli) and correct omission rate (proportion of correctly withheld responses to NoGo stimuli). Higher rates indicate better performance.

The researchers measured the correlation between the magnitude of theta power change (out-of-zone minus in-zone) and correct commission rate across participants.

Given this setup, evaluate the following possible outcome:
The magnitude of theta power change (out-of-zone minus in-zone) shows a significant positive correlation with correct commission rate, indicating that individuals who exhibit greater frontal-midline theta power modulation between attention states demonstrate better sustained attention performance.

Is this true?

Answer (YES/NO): NO